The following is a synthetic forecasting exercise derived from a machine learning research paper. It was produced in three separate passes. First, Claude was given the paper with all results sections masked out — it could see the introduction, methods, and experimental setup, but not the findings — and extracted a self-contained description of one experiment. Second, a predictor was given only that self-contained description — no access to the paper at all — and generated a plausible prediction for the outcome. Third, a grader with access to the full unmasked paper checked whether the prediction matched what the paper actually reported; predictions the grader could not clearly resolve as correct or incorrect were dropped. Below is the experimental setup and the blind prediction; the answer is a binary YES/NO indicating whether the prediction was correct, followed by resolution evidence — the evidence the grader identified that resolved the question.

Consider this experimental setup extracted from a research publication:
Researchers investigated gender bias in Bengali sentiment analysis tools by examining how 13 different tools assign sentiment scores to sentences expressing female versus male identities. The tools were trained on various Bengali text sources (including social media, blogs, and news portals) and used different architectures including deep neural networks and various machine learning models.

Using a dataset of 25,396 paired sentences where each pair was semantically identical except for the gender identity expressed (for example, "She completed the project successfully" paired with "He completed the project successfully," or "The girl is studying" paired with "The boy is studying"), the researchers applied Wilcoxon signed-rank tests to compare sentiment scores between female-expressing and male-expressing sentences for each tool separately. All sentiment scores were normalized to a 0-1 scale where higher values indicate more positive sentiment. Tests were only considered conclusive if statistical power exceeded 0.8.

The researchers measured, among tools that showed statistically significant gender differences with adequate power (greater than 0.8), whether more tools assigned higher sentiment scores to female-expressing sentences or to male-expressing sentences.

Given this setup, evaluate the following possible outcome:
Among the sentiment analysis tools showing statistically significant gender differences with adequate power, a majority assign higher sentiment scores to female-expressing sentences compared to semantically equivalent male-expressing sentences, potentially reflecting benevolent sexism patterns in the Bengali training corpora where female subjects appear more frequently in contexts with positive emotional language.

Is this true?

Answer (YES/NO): YES